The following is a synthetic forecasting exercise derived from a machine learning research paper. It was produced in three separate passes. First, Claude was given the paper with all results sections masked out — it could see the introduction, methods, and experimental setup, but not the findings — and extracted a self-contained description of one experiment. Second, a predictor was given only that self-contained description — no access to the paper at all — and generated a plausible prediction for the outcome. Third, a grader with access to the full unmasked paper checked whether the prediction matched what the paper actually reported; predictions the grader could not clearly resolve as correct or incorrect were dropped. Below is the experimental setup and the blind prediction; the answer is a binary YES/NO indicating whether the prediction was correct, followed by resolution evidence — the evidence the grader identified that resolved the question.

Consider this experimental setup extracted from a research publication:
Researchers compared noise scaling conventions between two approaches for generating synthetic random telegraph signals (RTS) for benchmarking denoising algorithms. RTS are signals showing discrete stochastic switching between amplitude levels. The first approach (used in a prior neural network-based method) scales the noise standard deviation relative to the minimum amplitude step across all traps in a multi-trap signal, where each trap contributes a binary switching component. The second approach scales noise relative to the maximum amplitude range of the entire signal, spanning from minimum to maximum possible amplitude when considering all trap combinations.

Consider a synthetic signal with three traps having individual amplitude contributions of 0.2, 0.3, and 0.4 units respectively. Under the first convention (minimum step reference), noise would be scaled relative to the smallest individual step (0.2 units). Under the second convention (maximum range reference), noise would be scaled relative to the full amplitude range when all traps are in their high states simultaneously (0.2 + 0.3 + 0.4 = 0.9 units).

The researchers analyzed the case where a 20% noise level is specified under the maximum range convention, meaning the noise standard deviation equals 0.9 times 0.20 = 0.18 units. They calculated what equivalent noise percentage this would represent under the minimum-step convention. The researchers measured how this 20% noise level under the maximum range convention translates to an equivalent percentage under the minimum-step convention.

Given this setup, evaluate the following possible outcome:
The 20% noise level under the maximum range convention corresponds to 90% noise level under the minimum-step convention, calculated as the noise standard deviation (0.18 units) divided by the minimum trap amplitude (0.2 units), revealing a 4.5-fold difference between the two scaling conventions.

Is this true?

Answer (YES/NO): YES